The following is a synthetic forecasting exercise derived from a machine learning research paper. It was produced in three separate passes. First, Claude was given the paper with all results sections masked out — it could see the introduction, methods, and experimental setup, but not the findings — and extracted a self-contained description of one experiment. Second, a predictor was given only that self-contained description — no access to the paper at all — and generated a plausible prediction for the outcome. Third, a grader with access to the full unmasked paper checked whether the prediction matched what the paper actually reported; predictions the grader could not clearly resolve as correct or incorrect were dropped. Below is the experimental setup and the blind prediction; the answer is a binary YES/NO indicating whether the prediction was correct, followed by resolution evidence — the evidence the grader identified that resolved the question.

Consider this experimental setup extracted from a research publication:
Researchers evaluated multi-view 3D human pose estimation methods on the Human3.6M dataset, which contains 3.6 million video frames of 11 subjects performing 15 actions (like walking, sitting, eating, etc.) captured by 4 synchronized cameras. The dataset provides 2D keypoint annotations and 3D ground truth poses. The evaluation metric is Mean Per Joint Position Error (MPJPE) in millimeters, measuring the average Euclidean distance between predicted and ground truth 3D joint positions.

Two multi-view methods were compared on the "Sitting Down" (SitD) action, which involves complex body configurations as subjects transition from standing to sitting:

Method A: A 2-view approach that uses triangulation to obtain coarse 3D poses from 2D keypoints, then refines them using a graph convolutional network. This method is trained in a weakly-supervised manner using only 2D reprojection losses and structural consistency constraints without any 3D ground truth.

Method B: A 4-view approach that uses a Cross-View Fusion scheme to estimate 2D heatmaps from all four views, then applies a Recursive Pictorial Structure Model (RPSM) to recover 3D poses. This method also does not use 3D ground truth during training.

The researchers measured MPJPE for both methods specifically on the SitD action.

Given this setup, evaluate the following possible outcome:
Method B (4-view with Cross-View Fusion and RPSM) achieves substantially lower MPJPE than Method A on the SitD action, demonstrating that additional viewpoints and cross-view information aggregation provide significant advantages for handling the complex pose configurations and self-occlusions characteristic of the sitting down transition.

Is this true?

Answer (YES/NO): YES